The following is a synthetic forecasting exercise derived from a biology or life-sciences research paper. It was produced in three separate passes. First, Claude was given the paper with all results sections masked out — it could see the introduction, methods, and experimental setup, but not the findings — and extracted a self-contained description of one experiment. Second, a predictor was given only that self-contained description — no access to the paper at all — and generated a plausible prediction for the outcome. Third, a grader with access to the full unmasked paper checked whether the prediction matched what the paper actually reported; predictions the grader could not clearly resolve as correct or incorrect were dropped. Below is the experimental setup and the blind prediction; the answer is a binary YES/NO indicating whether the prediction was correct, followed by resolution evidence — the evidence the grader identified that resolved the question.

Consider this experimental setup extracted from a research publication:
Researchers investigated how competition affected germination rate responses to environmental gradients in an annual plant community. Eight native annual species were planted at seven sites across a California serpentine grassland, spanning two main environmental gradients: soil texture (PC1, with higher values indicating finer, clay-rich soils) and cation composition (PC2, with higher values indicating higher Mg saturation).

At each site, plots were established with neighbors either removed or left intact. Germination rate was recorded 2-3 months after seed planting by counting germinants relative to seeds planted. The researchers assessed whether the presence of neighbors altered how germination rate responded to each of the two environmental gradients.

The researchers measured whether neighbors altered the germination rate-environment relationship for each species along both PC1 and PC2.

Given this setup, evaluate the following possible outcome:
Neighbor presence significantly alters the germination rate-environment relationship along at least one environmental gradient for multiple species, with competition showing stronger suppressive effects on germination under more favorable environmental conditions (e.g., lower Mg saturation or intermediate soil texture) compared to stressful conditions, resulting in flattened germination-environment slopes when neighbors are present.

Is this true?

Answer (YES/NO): NO